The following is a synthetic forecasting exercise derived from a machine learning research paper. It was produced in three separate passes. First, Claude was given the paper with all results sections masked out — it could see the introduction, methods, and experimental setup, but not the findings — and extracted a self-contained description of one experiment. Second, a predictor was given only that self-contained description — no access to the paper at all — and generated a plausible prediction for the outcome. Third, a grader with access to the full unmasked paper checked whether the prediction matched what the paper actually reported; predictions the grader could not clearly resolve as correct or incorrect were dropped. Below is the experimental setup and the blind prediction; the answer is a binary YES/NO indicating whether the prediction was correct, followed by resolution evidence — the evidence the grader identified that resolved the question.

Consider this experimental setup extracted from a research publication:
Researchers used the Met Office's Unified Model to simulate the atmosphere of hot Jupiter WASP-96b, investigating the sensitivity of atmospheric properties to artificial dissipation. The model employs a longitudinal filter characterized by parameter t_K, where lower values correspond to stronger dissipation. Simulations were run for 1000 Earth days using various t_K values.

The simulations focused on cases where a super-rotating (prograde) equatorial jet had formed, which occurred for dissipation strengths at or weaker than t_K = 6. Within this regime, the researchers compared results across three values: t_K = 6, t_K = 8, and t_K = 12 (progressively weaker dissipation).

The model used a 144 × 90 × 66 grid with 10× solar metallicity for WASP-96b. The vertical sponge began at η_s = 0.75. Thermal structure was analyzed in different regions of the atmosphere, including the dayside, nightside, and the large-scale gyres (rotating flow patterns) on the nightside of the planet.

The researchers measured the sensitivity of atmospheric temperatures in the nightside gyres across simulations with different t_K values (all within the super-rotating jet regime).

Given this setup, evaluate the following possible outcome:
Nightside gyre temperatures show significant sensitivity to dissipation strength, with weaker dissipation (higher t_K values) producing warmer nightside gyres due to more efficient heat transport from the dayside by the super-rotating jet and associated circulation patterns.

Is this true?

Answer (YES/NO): NO